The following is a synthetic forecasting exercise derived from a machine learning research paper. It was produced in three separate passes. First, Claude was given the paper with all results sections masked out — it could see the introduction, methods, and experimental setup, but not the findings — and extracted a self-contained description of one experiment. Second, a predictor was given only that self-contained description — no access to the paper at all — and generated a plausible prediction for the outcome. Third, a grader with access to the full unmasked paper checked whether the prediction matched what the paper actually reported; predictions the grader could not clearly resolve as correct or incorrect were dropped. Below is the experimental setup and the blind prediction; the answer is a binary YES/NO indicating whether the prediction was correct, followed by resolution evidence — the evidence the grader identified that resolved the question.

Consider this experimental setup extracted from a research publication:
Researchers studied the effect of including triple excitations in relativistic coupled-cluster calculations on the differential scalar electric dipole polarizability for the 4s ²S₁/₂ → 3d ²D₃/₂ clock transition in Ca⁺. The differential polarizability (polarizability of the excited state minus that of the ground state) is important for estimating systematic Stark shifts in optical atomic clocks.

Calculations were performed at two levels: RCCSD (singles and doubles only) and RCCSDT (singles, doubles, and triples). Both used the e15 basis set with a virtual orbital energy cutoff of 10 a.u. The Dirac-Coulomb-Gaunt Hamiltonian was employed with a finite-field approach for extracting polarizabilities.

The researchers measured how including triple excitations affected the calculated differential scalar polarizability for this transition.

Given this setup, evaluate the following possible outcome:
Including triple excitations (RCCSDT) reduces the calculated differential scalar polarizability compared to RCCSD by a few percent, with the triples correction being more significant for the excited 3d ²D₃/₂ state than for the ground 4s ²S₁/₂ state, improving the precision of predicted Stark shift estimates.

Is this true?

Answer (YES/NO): YES